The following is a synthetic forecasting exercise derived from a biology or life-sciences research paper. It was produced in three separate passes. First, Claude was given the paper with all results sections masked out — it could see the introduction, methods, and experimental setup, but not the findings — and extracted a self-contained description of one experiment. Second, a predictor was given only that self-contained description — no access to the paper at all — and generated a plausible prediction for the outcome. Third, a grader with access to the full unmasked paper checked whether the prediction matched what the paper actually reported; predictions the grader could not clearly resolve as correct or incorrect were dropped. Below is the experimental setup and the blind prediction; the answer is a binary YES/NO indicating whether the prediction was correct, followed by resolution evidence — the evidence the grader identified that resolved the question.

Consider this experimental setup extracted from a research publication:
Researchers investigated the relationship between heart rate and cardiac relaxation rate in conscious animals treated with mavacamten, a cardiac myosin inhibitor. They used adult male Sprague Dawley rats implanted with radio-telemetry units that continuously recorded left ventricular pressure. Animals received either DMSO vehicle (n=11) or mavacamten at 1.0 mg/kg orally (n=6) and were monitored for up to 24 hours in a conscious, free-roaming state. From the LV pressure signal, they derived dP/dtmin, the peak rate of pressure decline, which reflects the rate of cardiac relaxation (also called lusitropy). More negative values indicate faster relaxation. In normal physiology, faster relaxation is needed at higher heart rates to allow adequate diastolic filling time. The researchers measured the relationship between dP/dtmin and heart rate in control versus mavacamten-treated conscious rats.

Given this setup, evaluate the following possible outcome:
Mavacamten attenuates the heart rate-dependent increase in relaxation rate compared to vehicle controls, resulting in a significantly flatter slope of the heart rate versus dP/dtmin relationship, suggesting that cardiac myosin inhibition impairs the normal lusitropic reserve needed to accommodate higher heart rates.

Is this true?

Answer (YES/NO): NO